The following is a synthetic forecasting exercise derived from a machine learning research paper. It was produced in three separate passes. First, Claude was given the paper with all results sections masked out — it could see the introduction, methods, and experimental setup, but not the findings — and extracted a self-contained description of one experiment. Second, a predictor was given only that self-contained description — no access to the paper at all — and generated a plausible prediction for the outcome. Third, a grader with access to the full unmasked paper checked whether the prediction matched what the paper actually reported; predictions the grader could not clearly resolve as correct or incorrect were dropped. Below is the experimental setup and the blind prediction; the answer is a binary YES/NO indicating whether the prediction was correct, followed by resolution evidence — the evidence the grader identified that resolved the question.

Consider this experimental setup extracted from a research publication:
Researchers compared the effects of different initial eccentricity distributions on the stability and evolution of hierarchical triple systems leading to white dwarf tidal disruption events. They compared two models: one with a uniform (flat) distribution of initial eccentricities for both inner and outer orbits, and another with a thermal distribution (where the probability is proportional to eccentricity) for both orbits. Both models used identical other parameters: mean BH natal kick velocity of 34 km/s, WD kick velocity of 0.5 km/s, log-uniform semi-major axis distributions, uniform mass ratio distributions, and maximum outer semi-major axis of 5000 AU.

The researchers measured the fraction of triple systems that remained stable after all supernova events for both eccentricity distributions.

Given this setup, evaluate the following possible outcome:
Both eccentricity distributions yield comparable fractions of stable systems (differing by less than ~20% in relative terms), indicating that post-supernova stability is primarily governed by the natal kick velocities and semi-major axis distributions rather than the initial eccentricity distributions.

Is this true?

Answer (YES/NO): NO